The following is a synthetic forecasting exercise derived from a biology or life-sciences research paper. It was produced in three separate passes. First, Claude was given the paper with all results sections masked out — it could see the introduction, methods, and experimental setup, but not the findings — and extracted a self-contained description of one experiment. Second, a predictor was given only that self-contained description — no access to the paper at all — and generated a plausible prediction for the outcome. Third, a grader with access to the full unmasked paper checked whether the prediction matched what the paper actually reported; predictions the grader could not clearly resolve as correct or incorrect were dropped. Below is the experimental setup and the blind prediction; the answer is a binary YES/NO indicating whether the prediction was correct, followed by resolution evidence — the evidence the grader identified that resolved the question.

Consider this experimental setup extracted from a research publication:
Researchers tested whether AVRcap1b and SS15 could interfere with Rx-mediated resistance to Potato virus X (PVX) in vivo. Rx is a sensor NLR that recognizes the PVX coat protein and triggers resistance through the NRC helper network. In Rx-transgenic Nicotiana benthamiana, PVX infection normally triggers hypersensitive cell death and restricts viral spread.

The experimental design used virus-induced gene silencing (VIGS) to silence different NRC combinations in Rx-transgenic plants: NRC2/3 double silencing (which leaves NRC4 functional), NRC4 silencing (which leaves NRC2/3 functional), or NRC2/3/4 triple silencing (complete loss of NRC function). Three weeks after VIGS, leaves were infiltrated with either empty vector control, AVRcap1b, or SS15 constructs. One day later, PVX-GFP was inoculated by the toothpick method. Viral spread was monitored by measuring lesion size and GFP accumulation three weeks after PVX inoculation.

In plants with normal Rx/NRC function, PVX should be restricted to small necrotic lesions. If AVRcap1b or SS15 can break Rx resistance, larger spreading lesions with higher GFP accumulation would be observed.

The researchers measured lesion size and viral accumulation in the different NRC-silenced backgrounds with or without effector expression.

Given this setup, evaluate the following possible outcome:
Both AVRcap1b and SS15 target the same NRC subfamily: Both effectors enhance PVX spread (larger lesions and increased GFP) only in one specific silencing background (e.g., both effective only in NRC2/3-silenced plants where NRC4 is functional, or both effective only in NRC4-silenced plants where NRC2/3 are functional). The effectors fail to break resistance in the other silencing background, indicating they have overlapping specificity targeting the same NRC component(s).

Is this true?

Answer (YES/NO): YES